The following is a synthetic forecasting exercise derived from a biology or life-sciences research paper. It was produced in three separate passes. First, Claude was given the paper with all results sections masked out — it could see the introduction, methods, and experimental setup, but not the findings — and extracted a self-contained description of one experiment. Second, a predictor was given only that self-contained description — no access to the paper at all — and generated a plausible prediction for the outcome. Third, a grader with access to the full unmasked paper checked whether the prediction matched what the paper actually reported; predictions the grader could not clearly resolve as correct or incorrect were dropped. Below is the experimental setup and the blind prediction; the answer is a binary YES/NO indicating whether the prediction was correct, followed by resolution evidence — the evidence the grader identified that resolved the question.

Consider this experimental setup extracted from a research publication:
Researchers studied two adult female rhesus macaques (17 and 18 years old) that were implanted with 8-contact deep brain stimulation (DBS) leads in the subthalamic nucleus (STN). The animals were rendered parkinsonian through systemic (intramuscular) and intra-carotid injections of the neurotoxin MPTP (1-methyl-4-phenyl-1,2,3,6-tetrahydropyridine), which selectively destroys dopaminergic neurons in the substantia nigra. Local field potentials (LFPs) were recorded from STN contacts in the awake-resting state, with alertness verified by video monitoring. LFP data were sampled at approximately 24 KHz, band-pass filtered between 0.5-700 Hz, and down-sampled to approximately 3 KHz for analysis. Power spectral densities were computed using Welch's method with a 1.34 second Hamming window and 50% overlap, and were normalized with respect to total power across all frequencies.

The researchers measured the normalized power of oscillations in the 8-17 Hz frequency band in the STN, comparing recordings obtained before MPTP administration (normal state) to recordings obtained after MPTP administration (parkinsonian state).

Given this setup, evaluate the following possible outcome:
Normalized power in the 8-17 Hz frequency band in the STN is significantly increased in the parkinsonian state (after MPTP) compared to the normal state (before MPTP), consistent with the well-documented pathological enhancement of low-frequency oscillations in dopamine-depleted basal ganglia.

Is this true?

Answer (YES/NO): YES